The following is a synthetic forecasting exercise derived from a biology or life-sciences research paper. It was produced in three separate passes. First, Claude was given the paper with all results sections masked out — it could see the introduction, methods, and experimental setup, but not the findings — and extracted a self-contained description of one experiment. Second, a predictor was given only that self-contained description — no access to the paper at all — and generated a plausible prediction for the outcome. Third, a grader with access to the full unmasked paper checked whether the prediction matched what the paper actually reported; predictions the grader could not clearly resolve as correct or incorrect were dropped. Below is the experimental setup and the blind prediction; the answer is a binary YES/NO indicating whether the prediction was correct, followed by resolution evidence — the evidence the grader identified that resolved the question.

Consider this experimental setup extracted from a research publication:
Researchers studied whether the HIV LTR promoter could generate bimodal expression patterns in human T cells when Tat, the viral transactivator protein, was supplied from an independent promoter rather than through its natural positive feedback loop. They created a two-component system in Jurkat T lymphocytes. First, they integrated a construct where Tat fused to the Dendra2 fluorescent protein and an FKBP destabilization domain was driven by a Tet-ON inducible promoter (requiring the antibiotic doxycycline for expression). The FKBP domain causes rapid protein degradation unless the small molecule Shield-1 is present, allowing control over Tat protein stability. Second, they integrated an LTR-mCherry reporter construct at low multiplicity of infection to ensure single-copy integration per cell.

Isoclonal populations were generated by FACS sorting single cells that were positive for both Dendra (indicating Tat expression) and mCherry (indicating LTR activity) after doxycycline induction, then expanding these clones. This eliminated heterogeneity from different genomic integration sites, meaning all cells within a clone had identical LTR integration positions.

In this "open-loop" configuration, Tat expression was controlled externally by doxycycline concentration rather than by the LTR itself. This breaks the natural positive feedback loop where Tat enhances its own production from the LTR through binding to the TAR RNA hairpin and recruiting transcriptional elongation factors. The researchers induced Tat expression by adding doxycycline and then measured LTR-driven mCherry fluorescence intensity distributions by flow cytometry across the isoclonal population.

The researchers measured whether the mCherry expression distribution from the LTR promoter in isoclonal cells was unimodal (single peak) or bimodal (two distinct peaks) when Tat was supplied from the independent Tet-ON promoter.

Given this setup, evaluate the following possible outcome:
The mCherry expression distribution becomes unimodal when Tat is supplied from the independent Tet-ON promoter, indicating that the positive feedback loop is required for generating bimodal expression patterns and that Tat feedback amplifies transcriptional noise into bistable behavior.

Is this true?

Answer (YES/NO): NO